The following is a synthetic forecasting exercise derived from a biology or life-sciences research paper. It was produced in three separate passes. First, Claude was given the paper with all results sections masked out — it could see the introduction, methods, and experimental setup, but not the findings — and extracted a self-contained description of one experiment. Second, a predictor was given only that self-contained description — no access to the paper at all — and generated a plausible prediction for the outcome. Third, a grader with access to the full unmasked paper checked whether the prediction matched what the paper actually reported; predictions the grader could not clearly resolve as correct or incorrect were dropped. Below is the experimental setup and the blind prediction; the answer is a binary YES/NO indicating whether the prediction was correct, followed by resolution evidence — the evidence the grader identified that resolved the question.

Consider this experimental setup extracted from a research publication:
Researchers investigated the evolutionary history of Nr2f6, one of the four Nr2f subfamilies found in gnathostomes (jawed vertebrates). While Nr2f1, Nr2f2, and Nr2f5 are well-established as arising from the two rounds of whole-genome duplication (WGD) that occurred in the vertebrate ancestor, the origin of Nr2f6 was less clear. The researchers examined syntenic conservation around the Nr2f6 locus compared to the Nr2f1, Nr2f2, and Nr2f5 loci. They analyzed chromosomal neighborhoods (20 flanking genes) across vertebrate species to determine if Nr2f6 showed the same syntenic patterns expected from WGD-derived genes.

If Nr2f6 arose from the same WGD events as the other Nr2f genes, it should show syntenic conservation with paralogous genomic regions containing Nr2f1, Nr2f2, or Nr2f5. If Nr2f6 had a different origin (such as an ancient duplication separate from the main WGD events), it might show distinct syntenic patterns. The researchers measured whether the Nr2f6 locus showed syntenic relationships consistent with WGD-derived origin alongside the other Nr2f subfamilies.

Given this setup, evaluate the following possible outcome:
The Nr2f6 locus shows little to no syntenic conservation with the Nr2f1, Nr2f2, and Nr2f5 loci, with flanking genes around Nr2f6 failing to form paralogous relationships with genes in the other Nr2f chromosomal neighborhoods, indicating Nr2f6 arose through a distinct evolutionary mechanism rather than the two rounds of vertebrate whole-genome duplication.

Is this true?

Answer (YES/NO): YES